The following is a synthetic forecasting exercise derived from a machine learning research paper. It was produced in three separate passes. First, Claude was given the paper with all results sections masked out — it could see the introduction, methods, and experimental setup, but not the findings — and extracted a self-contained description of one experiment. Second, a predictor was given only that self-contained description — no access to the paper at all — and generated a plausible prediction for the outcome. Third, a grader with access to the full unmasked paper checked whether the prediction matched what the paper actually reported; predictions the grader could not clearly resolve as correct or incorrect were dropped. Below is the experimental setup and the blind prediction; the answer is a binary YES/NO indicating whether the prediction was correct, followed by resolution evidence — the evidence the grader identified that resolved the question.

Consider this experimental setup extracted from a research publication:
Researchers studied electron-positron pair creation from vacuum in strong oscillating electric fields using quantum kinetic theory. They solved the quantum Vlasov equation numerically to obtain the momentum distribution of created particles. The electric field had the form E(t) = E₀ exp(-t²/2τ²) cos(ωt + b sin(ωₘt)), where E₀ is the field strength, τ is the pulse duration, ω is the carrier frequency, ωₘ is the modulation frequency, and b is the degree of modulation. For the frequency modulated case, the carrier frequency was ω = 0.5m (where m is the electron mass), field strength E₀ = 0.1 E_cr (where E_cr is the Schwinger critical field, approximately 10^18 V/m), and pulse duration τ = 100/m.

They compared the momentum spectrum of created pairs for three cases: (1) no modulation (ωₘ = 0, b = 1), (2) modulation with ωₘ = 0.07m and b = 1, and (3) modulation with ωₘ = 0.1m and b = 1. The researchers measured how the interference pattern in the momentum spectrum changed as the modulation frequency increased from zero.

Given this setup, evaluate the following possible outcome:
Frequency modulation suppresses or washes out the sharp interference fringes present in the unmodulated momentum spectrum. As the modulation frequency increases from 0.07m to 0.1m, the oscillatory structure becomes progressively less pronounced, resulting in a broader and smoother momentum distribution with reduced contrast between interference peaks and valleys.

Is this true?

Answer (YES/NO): NO